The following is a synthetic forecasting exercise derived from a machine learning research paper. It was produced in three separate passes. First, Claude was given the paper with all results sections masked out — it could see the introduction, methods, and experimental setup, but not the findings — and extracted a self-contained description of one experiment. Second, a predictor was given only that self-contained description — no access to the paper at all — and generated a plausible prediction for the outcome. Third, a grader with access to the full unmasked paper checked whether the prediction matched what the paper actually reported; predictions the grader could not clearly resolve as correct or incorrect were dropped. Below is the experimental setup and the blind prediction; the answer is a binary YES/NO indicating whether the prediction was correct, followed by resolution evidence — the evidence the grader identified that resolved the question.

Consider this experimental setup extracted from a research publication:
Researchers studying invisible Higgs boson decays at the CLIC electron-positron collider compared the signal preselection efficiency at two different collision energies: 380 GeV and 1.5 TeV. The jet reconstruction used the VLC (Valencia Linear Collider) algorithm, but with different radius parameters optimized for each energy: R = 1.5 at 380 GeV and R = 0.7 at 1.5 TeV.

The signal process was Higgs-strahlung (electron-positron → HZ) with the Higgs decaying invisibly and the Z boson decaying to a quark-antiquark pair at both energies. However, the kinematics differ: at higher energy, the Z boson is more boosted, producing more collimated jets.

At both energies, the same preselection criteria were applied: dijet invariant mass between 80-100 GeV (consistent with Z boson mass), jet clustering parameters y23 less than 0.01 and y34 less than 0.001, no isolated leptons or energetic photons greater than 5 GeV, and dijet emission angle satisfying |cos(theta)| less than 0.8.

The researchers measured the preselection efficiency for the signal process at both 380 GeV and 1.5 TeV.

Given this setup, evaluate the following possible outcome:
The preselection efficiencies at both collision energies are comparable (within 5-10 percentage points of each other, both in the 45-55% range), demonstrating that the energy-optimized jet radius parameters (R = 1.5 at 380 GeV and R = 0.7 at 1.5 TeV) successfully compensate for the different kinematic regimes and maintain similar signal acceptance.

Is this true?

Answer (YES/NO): NO